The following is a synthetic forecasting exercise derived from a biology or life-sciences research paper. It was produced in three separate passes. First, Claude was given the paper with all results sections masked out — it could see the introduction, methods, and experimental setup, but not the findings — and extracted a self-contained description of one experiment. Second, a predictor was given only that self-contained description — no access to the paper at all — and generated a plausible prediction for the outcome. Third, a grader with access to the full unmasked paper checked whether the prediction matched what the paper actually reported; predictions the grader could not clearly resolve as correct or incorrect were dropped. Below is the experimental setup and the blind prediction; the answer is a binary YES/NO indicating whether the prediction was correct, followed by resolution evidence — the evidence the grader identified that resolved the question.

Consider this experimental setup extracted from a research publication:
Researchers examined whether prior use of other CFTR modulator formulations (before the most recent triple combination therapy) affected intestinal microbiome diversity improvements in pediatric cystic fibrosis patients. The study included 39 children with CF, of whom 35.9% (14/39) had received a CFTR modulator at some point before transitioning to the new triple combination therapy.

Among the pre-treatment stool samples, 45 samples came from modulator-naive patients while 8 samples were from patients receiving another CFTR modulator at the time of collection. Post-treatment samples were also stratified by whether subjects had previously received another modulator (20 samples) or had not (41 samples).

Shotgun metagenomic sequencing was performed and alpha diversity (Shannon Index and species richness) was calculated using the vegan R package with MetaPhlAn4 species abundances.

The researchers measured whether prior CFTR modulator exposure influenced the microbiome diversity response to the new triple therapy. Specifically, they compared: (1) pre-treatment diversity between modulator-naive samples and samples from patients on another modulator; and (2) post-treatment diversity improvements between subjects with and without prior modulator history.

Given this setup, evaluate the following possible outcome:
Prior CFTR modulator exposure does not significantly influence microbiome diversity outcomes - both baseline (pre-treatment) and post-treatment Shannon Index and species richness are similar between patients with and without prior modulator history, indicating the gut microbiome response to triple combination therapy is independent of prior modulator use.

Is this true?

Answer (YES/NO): YES